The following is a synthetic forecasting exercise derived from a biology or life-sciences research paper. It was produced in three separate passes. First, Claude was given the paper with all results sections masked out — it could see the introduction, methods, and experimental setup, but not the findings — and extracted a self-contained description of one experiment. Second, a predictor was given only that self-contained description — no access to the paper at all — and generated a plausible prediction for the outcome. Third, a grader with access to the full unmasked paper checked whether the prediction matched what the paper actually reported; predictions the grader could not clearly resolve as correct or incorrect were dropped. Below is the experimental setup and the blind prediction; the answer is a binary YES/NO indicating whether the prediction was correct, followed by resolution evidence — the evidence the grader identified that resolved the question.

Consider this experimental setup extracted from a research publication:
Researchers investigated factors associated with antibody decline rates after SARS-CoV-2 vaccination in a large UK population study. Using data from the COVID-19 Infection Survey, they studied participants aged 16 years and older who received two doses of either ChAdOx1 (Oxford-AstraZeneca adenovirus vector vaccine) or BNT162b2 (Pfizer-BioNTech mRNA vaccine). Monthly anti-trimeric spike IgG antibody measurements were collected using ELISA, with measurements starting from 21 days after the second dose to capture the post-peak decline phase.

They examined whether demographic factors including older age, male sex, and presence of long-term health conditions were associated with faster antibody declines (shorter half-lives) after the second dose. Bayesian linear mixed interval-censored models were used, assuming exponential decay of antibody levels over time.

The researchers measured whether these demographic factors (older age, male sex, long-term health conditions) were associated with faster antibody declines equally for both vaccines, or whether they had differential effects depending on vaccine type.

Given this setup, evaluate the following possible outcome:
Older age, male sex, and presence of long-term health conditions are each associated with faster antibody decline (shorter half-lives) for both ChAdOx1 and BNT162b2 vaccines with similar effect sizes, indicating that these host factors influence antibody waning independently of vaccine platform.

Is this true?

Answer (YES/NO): NO